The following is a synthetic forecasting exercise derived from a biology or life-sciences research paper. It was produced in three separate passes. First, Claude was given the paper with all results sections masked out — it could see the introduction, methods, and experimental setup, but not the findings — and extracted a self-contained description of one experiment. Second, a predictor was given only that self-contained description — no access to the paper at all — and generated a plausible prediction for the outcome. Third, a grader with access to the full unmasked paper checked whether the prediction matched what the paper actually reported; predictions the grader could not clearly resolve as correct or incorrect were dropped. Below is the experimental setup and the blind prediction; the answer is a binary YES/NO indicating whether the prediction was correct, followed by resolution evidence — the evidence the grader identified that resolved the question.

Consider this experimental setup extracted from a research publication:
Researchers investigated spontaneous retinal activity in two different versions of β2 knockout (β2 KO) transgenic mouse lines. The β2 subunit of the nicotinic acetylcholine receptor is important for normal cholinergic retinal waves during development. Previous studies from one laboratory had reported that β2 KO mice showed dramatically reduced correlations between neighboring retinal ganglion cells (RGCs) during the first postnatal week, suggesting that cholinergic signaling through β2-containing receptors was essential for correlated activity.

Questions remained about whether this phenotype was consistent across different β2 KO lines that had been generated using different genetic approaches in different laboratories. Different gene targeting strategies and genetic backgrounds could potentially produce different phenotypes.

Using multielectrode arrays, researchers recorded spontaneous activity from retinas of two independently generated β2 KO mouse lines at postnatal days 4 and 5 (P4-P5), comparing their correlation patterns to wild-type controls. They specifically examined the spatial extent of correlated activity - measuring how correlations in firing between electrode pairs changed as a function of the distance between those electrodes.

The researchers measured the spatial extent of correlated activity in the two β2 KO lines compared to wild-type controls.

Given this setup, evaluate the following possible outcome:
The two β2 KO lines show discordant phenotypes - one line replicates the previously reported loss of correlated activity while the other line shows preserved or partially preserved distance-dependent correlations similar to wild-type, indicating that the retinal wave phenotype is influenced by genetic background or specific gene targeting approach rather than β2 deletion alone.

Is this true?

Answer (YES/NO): NO